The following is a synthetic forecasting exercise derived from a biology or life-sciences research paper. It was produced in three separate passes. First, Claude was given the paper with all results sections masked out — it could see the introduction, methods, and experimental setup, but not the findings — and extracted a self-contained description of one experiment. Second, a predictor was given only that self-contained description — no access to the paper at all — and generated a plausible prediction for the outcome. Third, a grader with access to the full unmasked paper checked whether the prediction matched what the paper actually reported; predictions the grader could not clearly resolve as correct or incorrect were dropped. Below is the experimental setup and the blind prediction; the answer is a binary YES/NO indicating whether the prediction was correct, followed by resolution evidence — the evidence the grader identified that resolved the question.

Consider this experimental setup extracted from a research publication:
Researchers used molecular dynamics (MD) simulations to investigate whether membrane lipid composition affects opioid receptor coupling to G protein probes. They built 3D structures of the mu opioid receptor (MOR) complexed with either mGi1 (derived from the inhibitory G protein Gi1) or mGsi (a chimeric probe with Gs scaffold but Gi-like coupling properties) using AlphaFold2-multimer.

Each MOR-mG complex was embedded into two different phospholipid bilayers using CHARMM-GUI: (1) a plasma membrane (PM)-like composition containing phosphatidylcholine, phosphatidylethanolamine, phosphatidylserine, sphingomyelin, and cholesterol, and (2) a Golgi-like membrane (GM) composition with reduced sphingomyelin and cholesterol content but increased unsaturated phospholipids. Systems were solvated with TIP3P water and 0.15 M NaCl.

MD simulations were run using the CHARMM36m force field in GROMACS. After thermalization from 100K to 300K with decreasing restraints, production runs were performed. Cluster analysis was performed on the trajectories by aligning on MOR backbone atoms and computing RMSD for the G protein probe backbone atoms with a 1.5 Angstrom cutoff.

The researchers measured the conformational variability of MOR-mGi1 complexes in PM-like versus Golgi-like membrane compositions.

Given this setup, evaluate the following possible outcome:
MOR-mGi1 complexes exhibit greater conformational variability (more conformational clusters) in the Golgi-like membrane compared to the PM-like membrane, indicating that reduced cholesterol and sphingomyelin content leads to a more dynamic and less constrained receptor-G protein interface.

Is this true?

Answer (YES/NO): NO